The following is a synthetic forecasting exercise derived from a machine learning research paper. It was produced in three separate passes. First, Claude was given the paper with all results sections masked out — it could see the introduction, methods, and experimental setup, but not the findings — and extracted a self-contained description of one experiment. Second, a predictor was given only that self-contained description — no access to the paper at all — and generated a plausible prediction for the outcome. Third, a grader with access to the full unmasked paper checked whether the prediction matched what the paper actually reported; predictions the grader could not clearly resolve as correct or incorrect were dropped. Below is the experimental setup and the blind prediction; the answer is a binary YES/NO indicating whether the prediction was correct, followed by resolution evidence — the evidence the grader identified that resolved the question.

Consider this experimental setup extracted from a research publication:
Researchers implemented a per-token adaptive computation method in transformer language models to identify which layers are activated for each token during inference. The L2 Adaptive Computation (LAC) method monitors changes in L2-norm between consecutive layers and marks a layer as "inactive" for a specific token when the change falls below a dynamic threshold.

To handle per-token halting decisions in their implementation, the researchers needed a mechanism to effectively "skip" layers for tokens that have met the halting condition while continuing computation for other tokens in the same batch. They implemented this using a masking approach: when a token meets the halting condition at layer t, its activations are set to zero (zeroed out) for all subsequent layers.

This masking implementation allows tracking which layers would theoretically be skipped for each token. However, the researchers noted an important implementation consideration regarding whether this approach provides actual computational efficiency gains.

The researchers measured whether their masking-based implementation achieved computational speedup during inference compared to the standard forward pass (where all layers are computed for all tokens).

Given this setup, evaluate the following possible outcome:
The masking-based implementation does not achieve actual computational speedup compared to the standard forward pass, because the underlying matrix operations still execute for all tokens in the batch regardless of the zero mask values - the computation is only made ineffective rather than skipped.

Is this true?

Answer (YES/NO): YES